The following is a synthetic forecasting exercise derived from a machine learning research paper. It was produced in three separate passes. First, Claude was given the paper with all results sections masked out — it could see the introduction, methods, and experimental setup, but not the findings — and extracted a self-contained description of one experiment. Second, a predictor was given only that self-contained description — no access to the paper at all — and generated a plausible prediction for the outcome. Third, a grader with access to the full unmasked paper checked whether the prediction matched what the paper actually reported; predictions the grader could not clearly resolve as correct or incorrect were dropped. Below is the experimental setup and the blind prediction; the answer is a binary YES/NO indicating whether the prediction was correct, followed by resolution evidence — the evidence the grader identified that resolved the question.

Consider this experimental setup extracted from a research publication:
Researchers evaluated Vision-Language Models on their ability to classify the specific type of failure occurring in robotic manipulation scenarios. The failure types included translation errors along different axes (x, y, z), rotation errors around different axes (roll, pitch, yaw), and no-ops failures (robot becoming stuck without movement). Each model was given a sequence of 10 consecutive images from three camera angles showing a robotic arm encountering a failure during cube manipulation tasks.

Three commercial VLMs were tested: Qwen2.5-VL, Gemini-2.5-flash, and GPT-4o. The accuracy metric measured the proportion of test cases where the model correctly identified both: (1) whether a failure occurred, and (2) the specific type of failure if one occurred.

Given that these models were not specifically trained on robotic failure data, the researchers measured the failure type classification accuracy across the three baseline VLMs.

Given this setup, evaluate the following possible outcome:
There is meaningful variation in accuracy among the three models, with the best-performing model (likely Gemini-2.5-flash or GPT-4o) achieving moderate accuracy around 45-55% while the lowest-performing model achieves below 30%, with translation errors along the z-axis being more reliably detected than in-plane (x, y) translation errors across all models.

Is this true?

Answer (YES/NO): NO